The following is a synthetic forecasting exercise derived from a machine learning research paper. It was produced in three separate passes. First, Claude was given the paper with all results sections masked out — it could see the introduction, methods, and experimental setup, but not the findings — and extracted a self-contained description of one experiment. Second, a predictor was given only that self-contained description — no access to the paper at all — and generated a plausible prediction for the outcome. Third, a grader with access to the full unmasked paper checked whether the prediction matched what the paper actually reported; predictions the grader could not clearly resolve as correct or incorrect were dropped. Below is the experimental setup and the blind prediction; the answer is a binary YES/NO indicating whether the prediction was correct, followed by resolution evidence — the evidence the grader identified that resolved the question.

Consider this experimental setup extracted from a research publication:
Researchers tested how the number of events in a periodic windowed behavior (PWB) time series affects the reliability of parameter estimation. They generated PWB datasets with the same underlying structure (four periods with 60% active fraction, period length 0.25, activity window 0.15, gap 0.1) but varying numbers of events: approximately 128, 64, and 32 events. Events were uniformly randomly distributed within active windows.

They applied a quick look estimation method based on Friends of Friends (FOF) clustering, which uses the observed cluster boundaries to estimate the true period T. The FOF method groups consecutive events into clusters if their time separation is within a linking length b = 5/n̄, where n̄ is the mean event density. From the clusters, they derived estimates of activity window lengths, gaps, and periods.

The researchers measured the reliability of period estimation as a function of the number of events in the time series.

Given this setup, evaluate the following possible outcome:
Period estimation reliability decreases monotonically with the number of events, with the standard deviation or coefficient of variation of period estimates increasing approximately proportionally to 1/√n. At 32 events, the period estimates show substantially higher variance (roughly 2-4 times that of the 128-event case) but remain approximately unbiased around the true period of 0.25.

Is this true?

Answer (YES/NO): NO